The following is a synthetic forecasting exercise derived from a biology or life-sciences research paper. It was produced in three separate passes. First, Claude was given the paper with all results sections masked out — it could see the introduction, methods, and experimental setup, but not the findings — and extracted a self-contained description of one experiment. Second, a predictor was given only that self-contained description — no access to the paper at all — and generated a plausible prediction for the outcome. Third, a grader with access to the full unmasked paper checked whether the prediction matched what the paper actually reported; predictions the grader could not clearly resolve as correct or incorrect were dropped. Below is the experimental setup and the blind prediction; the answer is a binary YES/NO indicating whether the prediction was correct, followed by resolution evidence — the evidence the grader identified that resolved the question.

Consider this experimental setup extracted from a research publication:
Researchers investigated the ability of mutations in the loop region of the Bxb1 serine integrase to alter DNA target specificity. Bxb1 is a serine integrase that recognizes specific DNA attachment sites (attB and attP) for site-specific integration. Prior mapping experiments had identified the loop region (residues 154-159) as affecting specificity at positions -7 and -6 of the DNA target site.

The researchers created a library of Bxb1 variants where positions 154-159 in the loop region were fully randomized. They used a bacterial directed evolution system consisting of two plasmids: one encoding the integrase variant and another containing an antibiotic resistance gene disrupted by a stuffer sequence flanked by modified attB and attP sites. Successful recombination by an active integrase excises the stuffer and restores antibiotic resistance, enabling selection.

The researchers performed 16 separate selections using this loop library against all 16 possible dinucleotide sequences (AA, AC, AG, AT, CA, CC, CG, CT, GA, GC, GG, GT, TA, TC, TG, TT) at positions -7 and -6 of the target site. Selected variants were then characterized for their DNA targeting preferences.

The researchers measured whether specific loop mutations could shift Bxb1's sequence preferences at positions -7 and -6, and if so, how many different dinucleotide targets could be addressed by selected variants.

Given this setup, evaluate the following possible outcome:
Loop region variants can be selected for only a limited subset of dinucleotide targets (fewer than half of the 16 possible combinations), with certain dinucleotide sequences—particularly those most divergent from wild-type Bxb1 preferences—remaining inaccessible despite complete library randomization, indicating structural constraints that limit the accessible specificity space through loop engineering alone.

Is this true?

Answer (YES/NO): NO